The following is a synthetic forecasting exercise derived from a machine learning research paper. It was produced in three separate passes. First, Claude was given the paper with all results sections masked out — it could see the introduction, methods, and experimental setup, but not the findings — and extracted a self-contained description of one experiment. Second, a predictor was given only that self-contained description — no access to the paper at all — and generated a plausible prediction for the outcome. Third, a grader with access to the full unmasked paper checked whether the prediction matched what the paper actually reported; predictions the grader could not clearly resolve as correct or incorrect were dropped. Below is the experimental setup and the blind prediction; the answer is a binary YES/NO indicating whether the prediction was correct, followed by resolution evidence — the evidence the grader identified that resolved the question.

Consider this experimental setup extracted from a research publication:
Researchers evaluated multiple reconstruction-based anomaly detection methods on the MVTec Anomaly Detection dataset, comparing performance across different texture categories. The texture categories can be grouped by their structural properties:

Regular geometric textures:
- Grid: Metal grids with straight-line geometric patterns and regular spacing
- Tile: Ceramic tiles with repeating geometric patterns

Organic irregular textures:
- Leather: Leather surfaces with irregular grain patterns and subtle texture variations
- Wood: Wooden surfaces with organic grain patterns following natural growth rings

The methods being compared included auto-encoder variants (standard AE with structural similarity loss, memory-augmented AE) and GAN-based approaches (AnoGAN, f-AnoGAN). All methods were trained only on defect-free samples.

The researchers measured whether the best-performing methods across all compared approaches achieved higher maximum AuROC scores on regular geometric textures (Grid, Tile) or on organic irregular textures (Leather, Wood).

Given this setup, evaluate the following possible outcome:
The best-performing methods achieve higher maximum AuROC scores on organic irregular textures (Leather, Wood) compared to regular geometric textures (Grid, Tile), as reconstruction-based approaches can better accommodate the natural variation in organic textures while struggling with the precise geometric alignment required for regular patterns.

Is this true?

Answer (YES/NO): NO